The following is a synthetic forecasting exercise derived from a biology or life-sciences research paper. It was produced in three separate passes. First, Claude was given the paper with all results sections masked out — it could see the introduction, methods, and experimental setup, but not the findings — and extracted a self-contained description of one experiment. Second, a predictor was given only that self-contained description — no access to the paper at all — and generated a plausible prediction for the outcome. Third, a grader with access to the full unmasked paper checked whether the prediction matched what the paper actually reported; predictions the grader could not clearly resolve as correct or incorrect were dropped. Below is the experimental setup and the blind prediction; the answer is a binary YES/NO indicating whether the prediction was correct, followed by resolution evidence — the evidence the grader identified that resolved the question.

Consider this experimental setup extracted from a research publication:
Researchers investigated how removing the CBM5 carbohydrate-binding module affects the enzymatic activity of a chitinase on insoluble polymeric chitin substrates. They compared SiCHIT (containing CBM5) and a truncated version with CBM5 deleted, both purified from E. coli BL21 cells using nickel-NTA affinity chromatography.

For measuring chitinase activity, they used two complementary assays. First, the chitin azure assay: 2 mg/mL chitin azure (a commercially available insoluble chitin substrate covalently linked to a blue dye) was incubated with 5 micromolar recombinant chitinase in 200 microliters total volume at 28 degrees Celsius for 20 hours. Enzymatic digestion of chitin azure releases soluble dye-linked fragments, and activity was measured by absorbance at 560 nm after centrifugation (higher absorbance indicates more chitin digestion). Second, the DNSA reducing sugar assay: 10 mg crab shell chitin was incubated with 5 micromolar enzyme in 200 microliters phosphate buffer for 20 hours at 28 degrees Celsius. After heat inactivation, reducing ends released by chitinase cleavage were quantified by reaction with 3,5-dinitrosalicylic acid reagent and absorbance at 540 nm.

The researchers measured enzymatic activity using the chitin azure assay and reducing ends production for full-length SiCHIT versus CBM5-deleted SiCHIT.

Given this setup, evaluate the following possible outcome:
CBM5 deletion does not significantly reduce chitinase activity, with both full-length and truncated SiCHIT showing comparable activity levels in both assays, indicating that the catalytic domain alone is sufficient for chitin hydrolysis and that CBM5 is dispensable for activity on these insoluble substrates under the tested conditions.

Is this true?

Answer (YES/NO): YES